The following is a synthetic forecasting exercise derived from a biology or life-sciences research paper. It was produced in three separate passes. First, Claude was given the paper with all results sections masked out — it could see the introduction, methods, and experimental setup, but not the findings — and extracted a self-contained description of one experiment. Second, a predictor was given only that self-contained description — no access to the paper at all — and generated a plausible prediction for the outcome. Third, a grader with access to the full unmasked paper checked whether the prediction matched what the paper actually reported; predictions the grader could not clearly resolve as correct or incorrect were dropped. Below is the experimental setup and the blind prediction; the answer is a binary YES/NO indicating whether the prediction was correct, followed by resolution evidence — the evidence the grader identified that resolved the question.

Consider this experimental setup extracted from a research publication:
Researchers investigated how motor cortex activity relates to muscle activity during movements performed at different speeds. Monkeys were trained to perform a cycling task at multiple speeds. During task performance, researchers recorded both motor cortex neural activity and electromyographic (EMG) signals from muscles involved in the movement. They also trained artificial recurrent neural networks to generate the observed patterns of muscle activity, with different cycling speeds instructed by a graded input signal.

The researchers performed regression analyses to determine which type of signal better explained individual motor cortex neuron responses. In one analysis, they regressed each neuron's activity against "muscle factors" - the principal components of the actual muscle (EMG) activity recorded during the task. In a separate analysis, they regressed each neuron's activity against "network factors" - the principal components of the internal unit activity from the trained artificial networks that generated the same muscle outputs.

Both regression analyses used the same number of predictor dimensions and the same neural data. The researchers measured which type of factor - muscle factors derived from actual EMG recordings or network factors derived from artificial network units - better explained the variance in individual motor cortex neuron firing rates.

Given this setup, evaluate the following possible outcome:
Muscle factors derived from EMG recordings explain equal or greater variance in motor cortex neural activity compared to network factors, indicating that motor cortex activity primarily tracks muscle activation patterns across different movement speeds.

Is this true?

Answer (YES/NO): NO